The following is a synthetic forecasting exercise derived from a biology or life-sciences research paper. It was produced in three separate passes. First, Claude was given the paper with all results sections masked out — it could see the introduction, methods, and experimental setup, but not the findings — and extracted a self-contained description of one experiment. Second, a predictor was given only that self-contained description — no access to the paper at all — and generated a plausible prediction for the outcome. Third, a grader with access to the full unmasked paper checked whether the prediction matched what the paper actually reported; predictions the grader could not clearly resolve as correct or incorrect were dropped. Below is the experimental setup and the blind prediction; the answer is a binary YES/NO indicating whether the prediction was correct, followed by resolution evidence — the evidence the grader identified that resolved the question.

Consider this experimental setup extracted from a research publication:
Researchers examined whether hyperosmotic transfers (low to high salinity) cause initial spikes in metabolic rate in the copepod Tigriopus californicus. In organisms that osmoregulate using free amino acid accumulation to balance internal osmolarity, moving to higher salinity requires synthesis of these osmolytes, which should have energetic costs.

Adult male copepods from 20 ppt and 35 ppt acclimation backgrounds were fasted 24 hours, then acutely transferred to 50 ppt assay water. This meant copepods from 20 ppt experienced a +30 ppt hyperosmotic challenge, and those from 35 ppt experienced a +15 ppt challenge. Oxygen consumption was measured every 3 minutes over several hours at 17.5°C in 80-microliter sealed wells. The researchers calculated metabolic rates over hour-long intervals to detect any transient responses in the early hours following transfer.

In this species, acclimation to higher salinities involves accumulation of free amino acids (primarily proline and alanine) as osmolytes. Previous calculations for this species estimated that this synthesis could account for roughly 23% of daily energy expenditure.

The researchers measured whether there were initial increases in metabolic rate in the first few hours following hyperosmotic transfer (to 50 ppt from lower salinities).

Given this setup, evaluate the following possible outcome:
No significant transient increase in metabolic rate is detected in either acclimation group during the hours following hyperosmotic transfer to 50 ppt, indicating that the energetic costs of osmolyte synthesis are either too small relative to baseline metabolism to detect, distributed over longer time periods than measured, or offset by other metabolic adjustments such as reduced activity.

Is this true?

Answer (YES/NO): YES